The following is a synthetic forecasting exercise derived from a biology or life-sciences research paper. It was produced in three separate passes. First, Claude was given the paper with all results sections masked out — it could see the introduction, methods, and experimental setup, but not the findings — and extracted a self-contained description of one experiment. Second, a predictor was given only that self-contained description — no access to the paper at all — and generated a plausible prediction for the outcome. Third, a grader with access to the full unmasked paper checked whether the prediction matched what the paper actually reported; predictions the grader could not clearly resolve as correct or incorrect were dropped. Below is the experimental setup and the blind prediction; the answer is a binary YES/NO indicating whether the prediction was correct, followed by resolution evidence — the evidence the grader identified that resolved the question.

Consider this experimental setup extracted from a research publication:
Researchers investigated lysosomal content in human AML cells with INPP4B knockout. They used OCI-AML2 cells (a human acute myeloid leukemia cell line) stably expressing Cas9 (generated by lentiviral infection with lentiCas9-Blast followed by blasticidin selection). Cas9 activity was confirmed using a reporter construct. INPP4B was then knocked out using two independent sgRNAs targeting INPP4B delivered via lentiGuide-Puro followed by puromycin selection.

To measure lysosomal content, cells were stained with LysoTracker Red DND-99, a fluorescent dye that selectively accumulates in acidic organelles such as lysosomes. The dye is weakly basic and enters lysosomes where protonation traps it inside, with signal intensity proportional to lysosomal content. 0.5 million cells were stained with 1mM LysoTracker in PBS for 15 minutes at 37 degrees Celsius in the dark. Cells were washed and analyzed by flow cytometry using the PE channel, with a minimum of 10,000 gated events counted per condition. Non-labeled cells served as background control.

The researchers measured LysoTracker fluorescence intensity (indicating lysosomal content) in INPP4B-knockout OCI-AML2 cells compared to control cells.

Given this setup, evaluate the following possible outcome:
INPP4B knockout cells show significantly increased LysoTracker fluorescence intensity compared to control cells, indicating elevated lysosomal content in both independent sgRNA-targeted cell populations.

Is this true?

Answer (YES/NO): NO